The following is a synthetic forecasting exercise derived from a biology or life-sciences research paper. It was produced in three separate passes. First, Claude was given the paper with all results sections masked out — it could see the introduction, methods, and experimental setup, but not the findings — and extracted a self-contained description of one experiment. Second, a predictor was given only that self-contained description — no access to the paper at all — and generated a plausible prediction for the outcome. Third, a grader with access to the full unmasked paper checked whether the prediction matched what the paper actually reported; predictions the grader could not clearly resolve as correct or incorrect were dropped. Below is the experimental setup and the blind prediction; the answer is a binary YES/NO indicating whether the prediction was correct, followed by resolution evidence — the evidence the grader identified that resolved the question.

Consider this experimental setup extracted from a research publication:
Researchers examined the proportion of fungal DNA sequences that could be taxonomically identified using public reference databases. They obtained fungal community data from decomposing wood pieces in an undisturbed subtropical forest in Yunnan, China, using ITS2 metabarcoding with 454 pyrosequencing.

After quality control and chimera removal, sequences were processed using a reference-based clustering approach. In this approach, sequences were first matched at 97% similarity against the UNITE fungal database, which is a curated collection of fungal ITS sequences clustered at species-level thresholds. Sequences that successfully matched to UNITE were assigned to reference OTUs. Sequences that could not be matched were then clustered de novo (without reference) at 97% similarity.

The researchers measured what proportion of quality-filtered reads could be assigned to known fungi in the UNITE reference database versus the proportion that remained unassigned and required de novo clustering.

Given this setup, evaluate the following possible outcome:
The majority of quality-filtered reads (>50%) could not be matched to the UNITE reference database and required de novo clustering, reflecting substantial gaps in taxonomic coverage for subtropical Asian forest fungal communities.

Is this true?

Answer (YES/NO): YES